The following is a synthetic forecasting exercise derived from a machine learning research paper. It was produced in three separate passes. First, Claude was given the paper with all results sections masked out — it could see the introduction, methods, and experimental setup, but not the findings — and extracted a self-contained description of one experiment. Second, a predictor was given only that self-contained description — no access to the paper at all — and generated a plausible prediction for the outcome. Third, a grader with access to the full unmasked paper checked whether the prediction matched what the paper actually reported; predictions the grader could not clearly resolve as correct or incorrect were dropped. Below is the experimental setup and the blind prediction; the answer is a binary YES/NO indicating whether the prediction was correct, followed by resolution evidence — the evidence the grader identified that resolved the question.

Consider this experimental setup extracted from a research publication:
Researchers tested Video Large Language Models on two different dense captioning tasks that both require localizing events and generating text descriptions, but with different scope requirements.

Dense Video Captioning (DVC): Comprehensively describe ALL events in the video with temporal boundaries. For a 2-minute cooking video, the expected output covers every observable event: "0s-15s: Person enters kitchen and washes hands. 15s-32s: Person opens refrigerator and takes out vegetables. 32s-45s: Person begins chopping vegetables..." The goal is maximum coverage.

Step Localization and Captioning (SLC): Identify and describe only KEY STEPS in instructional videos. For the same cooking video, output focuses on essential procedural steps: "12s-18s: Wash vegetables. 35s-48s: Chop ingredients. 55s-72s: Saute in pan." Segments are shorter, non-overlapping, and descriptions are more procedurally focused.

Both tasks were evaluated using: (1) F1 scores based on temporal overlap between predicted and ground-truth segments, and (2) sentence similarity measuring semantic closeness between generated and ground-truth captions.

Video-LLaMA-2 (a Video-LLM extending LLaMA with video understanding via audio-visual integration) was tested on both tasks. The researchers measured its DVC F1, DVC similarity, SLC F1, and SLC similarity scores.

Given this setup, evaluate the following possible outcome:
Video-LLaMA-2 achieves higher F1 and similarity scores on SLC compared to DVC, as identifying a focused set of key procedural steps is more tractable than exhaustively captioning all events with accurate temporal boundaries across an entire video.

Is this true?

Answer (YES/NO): NO